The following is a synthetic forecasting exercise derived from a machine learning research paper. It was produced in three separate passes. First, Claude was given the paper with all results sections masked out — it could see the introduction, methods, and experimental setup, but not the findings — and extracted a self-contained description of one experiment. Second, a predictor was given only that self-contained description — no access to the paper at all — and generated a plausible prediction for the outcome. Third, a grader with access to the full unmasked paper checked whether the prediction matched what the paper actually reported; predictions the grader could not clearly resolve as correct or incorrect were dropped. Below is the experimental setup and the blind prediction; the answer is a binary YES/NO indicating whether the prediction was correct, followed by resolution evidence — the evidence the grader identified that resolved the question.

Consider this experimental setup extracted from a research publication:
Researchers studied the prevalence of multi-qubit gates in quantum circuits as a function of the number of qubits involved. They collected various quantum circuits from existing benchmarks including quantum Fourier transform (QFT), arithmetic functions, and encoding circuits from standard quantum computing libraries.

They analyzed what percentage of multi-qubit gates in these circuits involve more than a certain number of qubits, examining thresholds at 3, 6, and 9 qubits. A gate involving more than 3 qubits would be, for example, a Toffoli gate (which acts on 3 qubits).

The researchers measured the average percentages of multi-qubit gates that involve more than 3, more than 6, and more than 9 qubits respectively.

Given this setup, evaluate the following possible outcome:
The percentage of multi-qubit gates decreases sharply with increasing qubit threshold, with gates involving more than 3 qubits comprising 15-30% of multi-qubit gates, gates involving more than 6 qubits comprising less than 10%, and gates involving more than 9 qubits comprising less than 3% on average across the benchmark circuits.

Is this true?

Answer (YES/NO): NO